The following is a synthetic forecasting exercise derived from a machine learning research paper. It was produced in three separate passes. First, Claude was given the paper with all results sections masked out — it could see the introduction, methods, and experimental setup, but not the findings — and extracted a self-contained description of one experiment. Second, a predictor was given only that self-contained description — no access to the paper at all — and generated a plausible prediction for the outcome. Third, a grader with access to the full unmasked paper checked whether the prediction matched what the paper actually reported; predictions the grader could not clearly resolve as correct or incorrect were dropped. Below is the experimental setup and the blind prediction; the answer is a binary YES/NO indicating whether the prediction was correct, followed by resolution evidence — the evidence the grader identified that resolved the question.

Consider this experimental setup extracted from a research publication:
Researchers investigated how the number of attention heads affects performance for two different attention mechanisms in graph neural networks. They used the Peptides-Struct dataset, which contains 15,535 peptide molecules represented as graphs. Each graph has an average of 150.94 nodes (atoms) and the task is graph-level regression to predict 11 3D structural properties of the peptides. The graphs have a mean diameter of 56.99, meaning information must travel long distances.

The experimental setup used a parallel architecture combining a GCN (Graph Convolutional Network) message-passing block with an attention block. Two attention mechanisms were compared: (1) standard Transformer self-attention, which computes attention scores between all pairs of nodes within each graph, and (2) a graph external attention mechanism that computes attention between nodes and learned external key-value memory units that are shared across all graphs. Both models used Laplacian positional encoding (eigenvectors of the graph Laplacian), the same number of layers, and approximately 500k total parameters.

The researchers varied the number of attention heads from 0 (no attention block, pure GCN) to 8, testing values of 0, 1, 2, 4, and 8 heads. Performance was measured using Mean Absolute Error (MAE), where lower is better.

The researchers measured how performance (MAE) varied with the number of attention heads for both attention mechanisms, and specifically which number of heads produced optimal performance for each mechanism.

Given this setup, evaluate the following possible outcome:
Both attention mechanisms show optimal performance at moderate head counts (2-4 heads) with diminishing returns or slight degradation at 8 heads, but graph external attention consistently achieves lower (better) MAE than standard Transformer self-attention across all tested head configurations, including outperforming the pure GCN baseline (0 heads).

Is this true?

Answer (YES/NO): NO